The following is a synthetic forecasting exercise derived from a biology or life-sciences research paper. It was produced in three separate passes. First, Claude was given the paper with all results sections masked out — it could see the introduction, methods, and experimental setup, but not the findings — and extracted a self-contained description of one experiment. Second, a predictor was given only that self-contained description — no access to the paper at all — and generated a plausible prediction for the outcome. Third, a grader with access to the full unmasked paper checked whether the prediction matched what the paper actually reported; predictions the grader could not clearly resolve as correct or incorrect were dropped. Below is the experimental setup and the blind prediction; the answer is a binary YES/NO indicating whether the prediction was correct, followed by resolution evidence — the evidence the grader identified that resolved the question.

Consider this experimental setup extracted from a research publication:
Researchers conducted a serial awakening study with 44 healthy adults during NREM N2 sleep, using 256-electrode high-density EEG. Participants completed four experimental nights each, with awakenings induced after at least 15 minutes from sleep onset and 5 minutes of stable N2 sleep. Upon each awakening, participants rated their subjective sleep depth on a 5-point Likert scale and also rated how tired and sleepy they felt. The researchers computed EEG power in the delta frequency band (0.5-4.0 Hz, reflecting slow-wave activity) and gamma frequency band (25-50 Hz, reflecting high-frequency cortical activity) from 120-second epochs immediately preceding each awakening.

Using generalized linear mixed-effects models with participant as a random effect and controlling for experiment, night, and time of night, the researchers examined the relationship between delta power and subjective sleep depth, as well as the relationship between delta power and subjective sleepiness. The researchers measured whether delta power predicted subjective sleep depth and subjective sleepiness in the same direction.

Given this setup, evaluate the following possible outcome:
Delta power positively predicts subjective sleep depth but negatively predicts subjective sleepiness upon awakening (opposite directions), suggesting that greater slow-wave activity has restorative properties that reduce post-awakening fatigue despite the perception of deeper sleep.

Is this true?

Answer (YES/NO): NO